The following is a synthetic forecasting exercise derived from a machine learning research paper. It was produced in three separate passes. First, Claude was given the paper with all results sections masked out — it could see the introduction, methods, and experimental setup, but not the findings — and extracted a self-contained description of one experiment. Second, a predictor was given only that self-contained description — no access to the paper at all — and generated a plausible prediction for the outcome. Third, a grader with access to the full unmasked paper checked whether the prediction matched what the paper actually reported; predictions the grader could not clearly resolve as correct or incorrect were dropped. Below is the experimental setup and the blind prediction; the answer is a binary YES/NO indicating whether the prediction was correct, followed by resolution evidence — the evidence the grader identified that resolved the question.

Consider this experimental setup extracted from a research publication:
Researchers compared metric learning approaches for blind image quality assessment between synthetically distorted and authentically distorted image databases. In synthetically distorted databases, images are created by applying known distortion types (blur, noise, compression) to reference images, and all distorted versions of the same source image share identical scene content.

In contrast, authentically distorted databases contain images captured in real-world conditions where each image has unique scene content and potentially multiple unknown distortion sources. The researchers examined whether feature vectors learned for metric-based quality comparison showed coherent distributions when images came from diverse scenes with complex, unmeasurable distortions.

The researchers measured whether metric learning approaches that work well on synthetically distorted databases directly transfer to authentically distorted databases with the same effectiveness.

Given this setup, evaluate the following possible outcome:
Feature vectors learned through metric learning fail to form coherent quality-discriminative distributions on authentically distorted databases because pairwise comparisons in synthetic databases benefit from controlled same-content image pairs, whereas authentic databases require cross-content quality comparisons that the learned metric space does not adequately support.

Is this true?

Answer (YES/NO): YES